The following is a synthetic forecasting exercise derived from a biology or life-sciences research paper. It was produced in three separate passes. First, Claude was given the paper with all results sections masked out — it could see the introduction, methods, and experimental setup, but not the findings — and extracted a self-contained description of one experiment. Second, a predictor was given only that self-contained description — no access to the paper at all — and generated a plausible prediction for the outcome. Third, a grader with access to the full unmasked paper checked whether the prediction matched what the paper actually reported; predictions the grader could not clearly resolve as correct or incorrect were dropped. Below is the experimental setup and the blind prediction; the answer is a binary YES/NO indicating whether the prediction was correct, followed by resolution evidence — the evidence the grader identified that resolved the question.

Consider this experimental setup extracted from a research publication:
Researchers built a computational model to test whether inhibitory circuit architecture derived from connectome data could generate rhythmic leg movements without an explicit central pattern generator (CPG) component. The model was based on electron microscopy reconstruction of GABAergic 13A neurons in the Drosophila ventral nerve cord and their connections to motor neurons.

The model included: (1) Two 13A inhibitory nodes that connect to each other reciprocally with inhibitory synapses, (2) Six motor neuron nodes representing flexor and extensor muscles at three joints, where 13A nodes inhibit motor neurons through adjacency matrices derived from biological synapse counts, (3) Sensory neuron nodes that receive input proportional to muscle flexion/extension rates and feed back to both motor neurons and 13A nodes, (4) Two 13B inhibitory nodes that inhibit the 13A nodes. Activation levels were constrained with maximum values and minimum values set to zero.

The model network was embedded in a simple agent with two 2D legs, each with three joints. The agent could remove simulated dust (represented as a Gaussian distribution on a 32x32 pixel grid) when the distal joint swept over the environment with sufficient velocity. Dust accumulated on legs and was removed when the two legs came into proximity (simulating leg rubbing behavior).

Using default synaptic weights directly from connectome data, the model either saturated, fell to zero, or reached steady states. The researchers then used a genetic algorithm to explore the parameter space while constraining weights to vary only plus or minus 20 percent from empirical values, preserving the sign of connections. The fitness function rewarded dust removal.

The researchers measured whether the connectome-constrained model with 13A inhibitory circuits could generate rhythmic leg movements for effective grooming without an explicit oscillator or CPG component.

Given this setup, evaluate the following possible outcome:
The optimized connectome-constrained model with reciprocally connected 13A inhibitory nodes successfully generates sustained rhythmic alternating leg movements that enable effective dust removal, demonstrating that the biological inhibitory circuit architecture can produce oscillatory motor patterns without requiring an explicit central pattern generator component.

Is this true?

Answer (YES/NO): YES